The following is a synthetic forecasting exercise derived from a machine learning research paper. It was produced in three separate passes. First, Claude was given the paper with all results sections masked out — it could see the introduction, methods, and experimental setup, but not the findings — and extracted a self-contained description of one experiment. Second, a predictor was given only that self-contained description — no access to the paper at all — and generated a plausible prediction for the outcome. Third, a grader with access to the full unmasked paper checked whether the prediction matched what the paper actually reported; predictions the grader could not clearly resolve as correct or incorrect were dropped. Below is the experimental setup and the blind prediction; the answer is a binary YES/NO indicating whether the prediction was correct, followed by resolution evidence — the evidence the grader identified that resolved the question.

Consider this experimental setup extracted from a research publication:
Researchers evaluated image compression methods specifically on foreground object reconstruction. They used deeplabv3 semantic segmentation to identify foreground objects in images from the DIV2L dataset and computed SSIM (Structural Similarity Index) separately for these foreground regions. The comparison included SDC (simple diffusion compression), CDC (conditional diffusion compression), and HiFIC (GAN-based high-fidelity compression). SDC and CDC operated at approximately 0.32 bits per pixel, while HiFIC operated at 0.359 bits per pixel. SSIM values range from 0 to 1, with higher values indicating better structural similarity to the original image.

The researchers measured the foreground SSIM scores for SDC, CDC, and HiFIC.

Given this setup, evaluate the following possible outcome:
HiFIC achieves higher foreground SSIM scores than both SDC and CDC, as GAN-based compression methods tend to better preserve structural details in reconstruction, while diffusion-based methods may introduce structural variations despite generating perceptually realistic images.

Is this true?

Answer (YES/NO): YES